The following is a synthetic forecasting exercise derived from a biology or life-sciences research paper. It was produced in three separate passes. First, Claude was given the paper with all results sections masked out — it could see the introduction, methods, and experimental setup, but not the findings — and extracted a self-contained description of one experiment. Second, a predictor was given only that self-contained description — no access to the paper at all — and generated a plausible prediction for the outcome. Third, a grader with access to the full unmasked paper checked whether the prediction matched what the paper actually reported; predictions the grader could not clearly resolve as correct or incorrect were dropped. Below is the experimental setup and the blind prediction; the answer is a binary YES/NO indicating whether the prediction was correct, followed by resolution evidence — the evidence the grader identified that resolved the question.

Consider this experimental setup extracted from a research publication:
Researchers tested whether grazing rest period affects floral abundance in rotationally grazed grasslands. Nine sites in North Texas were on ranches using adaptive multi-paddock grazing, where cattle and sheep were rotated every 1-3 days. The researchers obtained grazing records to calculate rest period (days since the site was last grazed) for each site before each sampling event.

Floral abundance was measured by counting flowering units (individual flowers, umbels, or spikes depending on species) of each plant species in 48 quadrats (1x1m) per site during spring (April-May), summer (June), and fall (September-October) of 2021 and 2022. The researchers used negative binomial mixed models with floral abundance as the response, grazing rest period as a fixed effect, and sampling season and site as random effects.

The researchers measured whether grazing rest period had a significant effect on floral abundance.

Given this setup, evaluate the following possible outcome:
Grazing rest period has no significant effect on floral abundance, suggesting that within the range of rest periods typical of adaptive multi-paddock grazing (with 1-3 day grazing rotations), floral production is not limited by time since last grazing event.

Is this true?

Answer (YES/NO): NO